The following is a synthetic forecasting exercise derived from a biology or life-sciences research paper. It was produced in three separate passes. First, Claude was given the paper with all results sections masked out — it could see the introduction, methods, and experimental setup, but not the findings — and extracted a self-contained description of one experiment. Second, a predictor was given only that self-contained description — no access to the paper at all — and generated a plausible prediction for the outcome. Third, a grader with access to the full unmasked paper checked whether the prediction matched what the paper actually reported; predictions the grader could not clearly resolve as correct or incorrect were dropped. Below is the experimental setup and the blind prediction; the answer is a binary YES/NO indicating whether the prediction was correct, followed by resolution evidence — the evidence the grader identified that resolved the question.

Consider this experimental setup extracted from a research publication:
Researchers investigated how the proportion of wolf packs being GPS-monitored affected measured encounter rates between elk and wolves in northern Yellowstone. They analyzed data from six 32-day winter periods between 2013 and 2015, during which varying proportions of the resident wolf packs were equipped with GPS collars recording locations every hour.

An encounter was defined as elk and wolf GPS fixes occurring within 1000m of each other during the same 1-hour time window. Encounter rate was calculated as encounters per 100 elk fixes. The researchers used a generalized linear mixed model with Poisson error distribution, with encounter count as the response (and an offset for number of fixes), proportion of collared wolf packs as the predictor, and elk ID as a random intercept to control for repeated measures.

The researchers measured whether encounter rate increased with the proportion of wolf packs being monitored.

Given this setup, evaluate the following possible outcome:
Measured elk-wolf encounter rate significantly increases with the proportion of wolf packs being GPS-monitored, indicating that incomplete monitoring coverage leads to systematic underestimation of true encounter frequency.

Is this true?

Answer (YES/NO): YES